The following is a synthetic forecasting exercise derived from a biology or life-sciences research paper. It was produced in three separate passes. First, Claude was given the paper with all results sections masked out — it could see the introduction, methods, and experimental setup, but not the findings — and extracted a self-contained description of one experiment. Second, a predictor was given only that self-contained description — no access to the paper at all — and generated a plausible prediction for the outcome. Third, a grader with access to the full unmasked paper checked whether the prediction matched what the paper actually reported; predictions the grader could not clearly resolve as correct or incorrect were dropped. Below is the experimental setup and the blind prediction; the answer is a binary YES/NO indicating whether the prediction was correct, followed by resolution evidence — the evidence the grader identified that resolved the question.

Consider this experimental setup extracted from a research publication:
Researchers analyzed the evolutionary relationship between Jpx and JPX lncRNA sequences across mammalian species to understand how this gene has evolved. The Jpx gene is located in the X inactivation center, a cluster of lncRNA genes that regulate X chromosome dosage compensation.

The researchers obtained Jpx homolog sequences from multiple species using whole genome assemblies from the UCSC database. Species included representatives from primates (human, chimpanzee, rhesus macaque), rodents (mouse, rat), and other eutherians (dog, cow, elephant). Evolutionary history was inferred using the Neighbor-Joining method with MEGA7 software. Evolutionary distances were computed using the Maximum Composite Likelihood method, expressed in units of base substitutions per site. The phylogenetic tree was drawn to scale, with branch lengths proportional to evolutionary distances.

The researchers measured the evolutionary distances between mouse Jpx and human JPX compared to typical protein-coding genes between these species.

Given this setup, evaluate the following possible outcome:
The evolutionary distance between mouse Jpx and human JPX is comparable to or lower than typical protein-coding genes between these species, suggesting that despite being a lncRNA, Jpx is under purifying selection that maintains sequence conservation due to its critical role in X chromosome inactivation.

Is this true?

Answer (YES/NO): NO